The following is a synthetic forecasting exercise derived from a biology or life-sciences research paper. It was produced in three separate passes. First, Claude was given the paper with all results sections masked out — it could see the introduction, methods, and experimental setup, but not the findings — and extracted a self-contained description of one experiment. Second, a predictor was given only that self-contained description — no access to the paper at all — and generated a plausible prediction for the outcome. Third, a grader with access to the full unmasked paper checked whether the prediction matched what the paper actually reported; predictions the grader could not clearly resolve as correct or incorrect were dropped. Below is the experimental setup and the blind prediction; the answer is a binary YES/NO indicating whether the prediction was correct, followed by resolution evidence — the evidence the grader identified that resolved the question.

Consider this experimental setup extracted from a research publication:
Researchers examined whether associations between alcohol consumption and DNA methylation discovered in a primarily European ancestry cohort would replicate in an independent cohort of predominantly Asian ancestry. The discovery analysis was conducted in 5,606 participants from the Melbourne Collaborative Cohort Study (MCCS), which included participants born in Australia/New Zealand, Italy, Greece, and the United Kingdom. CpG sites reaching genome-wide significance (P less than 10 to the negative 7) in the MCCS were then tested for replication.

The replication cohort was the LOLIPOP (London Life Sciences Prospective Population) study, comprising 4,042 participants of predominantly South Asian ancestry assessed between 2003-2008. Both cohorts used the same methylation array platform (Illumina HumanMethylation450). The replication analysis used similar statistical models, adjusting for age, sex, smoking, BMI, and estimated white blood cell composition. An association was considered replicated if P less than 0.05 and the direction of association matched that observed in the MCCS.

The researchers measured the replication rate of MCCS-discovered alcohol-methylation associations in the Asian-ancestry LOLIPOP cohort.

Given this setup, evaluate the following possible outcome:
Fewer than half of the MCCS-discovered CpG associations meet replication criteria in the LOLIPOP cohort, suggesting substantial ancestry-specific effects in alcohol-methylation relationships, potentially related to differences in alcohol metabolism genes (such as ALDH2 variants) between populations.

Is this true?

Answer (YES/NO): NO